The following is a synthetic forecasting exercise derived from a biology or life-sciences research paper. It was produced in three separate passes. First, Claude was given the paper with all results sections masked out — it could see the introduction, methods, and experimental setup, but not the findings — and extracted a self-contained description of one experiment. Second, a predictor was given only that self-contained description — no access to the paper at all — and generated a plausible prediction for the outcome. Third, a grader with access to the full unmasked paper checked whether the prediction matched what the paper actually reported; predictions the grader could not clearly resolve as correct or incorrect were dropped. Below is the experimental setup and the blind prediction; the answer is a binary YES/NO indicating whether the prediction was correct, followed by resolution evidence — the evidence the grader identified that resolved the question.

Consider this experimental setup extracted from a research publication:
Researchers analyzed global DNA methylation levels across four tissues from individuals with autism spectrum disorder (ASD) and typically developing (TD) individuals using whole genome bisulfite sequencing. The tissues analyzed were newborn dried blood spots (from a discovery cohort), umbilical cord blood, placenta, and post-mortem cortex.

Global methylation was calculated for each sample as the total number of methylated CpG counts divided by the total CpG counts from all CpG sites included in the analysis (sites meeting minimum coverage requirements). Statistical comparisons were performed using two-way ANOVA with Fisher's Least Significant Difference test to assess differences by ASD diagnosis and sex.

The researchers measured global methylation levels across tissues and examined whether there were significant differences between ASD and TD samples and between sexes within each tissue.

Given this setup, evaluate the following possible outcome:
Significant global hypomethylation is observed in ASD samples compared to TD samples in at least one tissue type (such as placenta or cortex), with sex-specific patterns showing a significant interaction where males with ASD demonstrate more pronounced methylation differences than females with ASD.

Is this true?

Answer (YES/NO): NO